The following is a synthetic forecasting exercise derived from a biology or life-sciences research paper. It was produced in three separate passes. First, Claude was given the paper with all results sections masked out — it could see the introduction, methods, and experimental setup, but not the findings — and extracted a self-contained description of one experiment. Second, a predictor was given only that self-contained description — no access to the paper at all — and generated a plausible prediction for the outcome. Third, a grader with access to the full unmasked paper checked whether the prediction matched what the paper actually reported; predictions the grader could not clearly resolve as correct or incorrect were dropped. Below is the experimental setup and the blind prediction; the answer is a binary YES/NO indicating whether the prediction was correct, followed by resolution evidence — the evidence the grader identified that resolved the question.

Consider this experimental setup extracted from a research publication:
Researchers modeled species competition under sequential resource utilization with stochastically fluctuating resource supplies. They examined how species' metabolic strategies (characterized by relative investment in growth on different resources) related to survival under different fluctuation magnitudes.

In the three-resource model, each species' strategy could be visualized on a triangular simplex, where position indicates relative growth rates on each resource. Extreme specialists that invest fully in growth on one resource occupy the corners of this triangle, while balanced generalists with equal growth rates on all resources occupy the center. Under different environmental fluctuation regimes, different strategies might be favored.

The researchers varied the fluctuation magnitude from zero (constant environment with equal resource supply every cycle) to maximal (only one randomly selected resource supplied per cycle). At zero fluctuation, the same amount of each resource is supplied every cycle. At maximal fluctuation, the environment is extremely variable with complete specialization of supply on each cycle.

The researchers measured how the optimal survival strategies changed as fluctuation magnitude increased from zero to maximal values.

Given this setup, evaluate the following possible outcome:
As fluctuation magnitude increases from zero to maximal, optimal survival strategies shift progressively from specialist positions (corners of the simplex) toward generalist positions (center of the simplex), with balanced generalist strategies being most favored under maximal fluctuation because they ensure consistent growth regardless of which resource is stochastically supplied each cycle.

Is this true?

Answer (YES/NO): YES